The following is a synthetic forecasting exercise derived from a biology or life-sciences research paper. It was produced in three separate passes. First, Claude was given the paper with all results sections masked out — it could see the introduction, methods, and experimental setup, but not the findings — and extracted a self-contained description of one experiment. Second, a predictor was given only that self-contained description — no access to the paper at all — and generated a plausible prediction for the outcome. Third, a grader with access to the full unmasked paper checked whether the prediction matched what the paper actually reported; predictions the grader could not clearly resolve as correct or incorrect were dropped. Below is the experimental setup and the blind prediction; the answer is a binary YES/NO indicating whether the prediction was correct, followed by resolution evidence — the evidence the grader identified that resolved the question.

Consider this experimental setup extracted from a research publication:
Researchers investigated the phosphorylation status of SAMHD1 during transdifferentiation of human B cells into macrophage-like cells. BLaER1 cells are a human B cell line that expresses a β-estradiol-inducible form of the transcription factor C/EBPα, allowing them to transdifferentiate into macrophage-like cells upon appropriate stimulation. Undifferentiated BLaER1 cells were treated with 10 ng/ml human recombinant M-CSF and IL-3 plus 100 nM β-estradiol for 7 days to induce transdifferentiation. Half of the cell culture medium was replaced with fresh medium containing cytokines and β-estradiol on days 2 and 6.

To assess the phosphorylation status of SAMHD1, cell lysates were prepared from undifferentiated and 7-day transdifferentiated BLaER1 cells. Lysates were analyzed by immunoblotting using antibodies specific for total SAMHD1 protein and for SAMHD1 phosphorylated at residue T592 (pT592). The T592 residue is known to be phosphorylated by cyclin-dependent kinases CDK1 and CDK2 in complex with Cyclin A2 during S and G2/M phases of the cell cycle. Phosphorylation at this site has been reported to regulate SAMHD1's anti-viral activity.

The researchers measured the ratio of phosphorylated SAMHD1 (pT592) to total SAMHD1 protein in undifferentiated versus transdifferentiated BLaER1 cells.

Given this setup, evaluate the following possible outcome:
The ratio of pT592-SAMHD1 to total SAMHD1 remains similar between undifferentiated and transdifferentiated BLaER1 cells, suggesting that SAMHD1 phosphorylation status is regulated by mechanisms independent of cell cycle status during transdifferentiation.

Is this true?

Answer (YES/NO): NO